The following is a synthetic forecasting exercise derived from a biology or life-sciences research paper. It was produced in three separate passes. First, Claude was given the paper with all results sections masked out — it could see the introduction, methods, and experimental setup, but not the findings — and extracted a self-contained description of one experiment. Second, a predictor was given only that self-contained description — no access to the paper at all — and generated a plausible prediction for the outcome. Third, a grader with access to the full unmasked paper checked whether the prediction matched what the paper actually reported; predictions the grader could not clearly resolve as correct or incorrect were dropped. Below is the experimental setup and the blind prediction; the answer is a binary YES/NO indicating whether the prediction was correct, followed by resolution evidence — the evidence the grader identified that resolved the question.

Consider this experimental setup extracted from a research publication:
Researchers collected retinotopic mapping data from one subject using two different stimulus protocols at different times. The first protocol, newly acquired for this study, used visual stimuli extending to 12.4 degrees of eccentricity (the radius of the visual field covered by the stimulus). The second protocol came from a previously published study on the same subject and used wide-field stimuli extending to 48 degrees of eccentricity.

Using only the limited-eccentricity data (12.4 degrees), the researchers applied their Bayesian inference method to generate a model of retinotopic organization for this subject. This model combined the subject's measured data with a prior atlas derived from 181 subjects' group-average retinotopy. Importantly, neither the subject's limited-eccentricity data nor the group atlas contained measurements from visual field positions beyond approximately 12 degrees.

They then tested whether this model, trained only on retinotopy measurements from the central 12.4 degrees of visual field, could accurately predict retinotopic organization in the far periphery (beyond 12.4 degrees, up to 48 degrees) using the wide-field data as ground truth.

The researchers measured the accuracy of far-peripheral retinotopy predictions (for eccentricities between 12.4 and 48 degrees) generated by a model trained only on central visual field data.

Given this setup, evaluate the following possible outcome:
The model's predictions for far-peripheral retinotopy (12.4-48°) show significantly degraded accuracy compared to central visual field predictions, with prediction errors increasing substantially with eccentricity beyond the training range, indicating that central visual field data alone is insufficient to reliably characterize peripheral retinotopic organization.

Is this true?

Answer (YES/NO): NO